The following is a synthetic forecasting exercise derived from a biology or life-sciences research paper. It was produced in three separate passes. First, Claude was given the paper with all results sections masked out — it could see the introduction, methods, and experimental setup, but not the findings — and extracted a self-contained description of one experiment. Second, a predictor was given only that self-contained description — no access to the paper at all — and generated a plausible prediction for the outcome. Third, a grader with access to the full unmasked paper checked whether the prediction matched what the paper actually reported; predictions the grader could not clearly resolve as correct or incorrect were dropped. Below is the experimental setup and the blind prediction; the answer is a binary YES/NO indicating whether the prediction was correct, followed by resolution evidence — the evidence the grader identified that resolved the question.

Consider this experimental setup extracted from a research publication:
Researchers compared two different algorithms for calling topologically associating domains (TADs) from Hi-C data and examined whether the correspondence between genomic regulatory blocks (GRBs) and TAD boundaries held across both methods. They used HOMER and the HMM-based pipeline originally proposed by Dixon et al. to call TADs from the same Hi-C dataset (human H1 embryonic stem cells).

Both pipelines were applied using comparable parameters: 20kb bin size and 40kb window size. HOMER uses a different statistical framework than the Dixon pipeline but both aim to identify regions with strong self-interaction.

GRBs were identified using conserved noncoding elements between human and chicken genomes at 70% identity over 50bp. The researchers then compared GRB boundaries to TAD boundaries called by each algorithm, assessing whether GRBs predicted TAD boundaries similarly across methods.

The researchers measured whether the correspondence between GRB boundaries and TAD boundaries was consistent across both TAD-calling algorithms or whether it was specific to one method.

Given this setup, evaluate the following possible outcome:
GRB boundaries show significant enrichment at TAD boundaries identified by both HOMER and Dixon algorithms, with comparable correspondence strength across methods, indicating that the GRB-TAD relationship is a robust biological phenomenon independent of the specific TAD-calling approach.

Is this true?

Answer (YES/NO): YES